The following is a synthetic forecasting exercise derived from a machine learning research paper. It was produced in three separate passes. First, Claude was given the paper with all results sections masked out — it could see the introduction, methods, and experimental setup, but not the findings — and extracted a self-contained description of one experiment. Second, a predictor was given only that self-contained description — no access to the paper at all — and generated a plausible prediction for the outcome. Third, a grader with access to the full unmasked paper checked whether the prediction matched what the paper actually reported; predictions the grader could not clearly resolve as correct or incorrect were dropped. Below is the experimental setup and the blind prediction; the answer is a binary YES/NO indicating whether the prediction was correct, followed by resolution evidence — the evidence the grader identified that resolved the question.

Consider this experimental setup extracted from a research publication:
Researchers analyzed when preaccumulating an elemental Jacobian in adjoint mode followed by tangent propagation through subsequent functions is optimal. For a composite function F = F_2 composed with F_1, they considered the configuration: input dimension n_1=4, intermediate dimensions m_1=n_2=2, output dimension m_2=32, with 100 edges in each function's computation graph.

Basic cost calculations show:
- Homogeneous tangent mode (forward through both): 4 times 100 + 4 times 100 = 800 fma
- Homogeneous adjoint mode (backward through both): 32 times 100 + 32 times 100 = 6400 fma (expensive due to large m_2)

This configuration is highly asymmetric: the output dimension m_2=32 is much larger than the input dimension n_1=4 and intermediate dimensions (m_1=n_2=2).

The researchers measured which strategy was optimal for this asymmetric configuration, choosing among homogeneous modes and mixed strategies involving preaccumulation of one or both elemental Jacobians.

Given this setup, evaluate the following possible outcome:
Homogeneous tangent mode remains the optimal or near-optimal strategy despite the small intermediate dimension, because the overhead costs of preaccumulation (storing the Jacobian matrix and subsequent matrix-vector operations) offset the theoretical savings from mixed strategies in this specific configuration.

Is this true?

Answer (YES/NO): NO